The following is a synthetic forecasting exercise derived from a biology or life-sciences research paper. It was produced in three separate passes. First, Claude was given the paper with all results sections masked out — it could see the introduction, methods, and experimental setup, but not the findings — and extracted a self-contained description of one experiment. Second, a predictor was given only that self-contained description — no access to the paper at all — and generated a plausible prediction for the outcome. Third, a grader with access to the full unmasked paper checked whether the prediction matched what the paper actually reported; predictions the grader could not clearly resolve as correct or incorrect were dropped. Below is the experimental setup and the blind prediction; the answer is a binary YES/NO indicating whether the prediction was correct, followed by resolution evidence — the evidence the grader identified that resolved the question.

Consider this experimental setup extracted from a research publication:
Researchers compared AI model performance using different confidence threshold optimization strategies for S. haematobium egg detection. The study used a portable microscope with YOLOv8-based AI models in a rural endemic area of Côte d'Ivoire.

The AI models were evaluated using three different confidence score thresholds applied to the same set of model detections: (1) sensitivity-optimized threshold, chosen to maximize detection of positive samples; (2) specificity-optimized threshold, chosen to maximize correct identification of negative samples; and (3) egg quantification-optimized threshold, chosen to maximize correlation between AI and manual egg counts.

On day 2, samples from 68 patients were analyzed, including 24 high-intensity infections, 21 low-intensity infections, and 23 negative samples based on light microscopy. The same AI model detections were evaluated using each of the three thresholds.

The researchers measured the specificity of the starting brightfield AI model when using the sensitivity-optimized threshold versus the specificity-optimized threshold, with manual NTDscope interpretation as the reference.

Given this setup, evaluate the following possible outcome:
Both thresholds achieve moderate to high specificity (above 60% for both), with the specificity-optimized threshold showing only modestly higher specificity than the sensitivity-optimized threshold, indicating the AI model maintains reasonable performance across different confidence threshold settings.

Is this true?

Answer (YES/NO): NO